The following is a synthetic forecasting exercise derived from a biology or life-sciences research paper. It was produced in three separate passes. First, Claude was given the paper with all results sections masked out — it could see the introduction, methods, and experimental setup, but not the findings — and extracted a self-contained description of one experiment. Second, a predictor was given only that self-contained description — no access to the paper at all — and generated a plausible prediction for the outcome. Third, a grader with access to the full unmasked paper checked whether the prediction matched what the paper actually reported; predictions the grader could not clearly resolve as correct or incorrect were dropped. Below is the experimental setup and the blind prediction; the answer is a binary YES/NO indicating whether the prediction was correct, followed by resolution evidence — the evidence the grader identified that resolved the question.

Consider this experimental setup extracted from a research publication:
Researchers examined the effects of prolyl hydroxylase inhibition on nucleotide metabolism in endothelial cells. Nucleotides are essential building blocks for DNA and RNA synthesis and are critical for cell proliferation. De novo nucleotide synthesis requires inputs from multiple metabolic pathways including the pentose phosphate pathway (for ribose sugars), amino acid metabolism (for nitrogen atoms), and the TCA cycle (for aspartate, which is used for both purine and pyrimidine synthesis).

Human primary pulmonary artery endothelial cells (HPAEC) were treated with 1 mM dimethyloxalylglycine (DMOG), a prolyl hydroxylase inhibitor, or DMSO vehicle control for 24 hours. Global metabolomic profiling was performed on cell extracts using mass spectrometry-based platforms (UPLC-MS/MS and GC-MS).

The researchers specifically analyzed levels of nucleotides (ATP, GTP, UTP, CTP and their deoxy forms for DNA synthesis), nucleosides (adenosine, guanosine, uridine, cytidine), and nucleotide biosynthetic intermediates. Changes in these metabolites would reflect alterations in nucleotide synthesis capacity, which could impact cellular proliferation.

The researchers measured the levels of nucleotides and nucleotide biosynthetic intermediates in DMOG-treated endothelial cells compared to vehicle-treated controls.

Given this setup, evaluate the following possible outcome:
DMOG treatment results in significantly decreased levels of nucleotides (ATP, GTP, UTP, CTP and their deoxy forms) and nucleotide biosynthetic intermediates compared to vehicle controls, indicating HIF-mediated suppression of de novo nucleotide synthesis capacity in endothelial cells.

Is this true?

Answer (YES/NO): NO